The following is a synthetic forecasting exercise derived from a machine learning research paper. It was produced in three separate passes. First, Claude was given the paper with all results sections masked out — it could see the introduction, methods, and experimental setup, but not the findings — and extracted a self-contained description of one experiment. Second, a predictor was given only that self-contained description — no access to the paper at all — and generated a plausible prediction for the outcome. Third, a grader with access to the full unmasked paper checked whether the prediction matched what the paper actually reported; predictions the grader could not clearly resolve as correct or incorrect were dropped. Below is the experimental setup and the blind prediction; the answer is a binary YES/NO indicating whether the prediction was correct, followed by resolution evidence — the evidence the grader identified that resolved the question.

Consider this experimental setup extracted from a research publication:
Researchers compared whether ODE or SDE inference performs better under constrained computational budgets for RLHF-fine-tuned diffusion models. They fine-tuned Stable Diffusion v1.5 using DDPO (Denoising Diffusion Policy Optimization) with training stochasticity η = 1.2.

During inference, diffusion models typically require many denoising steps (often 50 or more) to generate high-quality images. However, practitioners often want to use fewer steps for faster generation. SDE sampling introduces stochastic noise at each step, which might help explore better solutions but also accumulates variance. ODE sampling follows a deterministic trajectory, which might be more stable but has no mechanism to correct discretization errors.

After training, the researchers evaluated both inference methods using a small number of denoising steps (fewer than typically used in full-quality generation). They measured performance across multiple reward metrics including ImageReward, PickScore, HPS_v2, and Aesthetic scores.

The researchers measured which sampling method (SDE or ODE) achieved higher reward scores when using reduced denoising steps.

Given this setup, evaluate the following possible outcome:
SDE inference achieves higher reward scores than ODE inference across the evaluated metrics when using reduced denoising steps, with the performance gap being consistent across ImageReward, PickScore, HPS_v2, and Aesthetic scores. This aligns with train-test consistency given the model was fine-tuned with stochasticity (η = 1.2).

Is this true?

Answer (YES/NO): NO